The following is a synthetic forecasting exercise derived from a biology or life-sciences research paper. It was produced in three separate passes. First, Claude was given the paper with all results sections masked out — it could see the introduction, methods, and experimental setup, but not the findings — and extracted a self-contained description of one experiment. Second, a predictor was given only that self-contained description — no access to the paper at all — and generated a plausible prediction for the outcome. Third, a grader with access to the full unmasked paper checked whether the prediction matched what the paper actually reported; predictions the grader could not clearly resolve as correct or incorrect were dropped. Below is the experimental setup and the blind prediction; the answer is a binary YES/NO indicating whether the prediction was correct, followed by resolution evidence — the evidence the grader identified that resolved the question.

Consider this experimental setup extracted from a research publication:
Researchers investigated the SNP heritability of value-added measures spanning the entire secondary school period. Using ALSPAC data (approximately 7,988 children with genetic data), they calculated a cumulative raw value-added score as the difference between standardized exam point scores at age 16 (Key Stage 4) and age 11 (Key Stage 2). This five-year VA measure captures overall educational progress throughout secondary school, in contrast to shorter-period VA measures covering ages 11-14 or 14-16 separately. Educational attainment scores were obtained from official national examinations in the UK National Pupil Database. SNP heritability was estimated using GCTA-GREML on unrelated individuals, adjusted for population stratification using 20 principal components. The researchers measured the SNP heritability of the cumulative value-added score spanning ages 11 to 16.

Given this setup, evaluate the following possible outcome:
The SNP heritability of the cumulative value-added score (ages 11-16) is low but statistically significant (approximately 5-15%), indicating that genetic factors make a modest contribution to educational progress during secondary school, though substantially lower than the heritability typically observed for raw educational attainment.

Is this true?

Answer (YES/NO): NO